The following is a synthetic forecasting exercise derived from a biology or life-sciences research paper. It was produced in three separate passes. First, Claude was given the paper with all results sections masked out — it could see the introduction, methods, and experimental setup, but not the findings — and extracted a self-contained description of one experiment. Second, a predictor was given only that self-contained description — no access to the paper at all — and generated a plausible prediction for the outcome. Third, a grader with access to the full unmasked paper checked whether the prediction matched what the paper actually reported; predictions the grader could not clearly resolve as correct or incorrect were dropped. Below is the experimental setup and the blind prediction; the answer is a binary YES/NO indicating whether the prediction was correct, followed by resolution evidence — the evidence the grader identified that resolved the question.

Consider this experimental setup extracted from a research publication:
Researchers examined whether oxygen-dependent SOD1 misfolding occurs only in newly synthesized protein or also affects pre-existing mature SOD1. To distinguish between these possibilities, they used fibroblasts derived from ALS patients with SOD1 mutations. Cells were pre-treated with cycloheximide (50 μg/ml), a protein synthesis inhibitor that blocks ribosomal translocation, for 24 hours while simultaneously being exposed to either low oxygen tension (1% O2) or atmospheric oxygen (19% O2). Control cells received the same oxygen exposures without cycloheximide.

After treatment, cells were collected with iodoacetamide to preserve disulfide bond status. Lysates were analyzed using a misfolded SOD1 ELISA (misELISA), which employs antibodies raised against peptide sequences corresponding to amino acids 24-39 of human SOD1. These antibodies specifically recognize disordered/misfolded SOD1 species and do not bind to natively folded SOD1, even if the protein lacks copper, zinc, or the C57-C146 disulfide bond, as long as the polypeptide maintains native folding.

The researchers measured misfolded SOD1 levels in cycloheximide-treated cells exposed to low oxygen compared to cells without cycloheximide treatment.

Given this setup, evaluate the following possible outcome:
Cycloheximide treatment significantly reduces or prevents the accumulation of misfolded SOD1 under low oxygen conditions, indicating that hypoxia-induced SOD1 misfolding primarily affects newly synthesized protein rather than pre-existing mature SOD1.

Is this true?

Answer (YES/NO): NO